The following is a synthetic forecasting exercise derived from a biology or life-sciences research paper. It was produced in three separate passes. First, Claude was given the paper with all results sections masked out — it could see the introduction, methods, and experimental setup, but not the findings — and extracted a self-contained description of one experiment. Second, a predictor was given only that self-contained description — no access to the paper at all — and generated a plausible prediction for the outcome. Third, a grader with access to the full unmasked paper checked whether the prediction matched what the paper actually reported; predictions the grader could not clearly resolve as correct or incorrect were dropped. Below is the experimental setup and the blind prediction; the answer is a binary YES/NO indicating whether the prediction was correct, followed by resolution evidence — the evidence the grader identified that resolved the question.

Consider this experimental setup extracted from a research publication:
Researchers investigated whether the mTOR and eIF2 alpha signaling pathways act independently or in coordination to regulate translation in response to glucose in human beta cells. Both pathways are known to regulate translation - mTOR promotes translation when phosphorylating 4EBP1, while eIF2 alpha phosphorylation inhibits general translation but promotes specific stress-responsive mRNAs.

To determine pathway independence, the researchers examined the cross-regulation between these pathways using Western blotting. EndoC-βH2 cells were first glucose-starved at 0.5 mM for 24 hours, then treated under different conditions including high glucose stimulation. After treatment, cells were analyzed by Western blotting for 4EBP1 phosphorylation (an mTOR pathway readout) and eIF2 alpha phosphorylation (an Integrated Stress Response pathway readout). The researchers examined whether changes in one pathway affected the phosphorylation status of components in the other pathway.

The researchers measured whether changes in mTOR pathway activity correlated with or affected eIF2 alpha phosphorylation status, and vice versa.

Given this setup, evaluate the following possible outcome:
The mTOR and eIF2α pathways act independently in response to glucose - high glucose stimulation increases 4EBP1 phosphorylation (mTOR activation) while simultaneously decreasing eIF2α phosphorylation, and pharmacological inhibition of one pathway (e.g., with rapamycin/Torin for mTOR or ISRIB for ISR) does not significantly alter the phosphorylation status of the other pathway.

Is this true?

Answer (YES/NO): YES